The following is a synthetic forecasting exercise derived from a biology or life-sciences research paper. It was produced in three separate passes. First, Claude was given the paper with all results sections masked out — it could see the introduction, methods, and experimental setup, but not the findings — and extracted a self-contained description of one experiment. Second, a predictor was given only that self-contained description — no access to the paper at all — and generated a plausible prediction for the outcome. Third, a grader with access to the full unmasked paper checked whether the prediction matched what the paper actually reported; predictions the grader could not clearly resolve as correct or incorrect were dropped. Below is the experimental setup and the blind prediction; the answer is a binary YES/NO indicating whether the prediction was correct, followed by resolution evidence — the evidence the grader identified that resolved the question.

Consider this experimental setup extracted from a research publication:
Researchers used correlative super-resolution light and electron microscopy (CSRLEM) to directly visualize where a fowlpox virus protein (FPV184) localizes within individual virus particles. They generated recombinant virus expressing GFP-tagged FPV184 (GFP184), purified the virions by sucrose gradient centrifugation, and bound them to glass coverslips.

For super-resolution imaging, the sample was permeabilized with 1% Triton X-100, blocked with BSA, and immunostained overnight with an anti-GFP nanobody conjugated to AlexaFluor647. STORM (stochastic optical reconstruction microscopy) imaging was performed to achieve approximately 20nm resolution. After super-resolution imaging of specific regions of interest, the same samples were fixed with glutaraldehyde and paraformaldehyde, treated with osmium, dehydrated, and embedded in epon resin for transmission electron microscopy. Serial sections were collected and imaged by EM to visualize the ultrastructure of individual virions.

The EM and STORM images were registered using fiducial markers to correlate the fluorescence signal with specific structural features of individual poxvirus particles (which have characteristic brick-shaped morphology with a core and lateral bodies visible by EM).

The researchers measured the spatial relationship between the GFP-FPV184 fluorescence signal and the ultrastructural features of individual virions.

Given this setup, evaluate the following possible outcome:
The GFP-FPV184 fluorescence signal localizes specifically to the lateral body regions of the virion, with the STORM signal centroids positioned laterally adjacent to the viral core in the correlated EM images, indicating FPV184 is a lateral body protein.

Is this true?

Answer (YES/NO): YES